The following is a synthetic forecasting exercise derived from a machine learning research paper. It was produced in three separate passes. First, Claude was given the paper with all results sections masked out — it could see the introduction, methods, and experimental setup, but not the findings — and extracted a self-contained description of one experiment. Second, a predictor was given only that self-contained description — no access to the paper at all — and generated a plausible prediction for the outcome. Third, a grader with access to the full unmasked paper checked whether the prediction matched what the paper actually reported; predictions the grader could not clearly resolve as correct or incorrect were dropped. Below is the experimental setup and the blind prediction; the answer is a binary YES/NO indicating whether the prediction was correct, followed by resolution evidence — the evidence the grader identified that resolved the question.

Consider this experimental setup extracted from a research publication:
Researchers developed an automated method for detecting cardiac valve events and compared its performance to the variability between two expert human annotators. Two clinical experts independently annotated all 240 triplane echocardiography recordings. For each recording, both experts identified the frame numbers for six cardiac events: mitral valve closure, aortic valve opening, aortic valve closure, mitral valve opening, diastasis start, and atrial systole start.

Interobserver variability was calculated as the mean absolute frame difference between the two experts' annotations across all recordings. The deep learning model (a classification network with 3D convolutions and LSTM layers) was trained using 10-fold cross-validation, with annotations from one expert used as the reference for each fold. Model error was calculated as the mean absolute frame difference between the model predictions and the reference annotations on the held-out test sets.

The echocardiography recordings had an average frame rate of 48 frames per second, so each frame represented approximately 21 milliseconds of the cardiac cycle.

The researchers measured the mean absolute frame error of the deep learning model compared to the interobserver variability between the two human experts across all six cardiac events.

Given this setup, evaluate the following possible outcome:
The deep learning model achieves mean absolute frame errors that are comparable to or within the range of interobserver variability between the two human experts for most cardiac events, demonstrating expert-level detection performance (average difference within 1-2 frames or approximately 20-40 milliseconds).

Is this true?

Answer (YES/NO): NO